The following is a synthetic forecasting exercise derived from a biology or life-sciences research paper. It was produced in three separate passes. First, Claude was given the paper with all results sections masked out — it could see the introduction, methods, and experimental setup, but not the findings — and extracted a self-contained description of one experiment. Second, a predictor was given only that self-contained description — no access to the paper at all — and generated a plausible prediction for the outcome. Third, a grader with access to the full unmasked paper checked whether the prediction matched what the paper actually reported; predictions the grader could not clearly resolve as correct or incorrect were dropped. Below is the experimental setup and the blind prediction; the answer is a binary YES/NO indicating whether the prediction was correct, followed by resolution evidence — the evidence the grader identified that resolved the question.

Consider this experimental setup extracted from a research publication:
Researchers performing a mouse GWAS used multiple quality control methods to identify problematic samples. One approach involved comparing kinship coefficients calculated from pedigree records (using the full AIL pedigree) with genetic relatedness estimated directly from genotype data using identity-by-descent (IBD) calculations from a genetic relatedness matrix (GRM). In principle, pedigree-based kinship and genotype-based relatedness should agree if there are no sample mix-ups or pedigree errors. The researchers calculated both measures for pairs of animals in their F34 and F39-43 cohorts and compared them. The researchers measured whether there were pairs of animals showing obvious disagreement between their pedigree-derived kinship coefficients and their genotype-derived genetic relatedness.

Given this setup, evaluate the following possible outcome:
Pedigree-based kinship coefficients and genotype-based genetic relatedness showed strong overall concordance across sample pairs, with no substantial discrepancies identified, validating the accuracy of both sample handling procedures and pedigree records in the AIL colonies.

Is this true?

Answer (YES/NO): NO